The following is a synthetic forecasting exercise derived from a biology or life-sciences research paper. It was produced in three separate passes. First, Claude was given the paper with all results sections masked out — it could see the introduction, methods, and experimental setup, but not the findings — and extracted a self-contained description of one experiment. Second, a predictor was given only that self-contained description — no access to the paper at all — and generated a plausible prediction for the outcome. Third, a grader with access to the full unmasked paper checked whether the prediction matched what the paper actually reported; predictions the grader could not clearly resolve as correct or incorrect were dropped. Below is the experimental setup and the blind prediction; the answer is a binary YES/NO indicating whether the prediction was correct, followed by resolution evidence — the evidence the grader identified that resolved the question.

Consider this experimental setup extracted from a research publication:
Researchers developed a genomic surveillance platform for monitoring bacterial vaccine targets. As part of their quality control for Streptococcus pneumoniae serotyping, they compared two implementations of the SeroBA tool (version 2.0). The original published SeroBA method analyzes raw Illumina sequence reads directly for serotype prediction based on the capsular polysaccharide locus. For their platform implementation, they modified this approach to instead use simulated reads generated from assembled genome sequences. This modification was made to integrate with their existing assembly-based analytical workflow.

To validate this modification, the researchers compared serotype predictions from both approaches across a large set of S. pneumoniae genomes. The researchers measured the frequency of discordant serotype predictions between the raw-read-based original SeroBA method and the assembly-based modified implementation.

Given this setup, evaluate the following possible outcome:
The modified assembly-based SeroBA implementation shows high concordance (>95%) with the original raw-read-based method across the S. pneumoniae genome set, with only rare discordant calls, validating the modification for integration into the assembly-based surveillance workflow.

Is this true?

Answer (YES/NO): YES